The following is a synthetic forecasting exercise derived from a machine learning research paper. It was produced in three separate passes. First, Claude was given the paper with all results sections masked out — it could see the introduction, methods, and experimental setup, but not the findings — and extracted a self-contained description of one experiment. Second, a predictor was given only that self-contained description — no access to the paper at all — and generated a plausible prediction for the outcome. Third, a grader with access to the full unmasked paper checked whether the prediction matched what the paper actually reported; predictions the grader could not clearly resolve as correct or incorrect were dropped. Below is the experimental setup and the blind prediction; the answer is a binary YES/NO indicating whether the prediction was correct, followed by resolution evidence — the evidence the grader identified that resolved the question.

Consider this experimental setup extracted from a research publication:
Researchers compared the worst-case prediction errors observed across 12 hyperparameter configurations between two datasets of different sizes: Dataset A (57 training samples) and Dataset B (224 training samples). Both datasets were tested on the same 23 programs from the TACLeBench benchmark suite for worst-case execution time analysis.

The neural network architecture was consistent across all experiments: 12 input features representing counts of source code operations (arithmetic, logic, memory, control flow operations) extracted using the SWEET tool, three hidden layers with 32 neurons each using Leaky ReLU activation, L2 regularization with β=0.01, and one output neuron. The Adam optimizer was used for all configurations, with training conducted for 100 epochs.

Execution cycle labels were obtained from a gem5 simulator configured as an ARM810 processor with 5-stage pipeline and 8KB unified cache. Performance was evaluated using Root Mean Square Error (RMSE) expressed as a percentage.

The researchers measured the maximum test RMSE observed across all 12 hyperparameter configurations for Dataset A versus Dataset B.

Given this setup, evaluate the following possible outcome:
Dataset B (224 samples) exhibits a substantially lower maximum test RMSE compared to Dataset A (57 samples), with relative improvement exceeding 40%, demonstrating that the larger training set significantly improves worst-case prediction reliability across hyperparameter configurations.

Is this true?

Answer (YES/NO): YES